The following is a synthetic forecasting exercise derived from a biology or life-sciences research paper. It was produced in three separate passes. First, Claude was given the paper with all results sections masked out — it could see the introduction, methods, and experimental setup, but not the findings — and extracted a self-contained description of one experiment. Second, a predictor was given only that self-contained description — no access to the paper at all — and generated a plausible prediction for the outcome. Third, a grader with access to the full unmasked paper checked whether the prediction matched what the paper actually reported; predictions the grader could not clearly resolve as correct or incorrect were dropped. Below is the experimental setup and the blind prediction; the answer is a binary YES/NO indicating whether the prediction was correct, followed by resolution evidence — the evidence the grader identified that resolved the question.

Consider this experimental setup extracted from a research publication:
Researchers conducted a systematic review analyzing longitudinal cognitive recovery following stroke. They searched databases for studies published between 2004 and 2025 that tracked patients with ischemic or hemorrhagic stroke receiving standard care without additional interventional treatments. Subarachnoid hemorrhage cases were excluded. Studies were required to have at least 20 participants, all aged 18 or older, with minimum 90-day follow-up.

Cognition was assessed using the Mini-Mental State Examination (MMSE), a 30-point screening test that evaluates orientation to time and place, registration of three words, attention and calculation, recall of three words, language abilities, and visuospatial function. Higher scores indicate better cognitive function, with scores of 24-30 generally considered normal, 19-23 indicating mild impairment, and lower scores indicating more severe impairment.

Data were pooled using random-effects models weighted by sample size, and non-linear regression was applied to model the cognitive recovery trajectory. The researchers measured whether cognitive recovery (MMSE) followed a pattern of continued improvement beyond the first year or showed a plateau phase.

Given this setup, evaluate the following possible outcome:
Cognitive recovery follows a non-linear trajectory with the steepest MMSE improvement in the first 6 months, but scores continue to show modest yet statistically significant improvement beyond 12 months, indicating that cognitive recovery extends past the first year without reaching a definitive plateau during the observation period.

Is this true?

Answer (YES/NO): NO